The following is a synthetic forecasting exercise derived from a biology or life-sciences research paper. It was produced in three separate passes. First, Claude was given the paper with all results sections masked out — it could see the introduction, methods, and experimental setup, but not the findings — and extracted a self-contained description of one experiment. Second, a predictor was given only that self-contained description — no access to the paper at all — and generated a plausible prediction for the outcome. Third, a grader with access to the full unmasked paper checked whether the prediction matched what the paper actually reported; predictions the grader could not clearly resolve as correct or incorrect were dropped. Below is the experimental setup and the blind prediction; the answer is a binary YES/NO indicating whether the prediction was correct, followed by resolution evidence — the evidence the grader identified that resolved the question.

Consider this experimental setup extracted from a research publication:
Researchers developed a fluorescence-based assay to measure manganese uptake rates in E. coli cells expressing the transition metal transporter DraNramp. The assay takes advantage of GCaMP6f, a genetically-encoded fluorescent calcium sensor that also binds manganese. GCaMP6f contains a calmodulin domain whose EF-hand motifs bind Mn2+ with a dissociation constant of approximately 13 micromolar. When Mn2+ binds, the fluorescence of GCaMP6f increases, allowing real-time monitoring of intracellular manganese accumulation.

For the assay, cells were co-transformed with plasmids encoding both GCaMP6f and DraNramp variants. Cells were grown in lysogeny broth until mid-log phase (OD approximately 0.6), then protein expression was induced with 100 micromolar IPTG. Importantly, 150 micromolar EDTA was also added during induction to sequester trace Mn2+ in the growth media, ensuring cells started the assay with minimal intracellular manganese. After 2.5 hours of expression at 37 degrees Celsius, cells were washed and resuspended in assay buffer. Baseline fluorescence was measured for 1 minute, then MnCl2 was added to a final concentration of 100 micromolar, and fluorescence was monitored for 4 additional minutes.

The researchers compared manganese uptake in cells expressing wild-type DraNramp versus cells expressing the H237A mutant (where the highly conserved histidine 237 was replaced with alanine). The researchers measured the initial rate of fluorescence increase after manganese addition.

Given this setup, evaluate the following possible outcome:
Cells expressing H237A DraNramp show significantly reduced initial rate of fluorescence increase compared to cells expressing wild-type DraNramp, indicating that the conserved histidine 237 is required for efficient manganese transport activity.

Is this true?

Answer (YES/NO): YES